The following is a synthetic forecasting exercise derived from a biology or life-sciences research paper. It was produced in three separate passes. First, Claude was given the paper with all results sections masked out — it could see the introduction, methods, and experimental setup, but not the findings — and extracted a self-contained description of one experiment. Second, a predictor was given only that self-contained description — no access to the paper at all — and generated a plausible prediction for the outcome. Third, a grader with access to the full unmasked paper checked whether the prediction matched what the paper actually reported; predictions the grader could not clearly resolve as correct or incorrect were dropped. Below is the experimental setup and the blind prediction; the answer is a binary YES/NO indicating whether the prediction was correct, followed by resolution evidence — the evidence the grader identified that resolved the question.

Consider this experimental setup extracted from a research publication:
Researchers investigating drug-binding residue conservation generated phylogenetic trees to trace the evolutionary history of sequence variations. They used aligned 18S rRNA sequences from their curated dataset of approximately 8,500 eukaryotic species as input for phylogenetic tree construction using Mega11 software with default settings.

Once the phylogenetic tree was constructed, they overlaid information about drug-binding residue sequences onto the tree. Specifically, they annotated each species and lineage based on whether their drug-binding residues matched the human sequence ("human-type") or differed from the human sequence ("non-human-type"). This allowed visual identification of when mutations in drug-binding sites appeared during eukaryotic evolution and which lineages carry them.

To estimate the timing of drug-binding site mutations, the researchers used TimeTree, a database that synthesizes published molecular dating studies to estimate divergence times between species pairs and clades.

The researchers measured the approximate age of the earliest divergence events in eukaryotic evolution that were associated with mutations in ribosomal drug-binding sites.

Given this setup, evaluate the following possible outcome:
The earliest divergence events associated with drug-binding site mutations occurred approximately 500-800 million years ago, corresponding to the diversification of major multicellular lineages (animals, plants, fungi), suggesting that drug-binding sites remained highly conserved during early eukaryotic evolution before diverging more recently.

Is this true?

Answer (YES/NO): NO